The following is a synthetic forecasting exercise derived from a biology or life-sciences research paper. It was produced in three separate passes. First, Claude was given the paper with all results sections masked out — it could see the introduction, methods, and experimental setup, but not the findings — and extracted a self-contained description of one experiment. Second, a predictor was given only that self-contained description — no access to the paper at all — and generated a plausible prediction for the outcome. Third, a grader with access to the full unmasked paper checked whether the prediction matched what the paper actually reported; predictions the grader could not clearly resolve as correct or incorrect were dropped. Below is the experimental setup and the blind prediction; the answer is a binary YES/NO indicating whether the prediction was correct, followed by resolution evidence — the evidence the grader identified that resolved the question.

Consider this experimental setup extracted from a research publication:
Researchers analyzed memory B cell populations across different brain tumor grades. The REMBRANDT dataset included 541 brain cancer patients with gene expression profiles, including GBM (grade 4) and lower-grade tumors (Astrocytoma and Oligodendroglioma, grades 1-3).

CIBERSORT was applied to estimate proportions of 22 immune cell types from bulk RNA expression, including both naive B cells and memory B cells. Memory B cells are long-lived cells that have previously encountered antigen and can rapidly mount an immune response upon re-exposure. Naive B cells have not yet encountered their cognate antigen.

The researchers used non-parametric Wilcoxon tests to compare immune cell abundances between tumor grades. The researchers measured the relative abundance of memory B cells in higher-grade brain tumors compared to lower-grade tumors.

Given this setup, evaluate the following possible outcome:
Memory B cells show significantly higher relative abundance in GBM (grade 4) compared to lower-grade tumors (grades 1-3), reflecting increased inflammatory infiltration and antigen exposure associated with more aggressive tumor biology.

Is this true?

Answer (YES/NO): NO